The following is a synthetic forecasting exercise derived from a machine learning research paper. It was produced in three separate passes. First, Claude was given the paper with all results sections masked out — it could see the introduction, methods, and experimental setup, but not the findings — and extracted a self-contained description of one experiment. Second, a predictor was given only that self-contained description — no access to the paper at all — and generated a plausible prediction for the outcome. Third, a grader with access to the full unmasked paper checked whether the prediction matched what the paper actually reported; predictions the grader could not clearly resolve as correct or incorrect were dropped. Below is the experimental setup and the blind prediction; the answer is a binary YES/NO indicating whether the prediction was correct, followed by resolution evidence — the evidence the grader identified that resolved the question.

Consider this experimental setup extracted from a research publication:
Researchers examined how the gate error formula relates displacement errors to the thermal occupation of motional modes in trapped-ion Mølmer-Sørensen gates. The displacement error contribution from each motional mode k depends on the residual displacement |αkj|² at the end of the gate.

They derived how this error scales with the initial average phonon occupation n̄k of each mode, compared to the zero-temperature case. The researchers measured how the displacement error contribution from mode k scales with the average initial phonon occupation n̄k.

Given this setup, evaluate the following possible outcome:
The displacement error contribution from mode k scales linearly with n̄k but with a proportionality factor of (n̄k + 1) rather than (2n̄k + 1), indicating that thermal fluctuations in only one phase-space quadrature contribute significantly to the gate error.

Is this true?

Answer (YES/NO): NO